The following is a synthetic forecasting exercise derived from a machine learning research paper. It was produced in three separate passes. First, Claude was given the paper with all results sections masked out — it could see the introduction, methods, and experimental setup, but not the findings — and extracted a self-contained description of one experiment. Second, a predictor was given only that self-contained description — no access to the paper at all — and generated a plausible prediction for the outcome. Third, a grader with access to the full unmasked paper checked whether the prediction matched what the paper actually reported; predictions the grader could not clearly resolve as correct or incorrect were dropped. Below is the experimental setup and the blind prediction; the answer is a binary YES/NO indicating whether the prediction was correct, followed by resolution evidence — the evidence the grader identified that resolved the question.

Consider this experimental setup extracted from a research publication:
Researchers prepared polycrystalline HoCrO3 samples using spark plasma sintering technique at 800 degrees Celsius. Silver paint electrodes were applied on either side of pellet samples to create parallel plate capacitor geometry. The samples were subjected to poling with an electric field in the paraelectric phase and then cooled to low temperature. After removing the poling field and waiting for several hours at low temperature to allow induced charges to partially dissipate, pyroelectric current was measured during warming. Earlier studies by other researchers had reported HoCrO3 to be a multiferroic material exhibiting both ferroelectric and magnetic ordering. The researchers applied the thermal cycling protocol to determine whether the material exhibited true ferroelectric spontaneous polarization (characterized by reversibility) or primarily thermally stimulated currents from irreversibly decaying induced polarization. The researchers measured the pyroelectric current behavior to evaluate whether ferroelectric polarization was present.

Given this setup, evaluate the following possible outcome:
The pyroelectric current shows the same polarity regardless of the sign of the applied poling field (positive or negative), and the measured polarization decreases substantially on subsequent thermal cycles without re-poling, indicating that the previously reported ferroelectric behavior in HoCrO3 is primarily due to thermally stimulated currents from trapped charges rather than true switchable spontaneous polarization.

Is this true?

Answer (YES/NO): NO